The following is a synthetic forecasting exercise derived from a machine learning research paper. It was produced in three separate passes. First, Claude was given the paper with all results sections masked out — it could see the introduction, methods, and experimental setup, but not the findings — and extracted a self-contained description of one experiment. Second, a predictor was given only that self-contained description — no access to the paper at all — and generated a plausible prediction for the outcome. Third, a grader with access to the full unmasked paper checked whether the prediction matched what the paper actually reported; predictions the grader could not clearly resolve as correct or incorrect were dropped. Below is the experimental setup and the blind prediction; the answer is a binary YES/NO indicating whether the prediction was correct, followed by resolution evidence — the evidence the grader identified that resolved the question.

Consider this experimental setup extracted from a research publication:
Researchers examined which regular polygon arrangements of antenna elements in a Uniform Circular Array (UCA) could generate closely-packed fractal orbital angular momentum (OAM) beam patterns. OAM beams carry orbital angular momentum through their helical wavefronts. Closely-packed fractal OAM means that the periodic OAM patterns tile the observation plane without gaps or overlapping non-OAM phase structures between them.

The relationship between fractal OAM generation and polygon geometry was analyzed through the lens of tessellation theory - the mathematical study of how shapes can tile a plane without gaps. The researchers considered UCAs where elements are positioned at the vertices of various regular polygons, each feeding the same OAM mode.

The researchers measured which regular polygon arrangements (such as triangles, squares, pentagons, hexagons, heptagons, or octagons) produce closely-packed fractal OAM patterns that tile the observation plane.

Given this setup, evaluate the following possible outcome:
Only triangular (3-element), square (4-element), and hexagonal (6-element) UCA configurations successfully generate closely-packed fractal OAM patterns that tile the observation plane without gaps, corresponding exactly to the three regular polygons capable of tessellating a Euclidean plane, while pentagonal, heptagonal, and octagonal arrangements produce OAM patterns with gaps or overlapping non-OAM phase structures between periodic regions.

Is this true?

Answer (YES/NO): YES